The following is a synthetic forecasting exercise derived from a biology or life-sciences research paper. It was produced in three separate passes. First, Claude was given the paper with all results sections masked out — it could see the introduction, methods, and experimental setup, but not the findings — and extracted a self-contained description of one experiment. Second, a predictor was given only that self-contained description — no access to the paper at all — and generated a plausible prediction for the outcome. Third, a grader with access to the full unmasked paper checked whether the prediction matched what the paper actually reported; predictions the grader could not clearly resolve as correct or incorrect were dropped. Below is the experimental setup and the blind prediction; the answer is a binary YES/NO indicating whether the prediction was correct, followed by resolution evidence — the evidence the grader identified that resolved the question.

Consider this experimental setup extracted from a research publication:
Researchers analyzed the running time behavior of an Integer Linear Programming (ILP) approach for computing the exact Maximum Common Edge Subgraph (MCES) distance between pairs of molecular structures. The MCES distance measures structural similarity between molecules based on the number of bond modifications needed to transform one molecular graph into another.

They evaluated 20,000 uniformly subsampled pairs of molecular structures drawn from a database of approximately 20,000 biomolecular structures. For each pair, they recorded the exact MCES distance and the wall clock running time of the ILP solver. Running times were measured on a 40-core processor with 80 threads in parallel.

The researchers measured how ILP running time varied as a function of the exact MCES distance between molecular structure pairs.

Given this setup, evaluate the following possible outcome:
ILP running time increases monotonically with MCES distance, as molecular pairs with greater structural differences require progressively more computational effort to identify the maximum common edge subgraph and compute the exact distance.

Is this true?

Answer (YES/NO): NO